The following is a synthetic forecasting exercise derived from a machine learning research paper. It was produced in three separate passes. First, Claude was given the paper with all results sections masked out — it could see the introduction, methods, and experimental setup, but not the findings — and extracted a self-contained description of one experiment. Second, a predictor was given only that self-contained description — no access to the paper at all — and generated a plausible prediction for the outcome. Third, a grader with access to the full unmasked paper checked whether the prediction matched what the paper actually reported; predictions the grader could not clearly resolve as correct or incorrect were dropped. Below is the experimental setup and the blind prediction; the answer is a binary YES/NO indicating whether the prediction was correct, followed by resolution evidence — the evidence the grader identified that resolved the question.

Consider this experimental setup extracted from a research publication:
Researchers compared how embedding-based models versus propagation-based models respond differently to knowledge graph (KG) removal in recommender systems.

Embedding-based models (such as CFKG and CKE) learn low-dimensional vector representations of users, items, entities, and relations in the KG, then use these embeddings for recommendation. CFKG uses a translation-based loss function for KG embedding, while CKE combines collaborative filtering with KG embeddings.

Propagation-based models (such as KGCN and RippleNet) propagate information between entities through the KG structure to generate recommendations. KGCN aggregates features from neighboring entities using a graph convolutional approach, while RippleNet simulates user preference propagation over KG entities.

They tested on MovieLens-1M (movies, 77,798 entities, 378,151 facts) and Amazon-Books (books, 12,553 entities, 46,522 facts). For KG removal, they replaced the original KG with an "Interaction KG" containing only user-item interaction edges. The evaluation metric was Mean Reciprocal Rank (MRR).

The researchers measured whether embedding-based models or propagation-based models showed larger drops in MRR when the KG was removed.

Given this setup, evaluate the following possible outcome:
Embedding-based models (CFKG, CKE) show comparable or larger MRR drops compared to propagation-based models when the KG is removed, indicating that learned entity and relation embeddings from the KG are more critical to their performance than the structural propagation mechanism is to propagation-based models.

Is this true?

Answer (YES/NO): NO